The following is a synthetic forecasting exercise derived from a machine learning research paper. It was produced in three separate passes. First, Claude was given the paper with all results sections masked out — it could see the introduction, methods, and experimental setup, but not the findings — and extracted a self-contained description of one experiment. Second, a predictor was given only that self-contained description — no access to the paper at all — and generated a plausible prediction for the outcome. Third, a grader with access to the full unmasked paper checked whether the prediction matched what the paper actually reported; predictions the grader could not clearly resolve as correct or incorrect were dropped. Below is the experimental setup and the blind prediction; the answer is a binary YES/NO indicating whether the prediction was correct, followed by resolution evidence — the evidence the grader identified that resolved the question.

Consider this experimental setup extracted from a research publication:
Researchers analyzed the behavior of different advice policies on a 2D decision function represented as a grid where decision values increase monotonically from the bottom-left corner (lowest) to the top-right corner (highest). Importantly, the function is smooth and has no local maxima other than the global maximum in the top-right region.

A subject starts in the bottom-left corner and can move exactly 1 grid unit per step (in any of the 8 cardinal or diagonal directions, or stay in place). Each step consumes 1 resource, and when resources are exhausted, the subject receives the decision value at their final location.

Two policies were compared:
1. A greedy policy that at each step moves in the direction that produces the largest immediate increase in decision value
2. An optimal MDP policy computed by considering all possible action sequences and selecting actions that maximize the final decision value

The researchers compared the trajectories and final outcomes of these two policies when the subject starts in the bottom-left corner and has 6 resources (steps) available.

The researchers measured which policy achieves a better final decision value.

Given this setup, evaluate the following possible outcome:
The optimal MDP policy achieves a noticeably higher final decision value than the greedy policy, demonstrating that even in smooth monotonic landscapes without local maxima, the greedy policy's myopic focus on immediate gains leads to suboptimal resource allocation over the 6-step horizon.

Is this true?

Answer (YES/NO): YES